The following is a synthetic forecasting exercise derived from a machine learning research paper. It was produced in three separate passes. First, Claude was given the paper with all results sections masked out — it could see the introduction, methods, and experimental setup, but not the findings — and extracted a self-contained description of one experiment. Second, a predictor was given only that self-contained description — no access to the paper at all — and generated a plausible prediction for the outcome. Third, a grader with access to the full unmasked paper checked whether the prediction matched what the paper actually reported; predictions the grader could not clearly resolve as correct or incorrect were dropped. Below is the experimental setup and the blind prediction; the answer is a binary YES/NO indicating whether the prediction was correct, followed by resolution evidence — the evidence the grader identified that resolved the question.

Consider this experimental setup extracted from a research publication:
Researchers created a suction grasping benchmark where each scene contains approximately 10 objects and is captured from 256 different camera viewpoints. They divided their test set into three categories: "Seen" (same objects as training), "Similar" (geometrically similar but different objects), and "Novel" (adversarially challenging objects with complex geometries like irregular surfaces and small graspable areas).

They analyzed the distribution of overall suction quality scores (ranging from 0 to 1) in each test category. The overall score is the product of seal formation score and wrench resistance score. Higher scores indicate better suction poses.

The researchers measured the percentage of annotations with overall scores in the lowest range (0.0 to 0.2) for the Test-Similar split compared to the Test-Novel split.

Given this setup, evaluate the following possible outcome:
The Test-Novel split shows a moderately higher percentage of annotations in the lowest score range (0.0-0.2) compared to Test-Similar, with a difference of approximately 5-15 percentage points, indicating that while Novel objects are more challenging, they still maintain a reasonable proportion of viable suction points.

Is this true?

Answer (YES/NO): NO